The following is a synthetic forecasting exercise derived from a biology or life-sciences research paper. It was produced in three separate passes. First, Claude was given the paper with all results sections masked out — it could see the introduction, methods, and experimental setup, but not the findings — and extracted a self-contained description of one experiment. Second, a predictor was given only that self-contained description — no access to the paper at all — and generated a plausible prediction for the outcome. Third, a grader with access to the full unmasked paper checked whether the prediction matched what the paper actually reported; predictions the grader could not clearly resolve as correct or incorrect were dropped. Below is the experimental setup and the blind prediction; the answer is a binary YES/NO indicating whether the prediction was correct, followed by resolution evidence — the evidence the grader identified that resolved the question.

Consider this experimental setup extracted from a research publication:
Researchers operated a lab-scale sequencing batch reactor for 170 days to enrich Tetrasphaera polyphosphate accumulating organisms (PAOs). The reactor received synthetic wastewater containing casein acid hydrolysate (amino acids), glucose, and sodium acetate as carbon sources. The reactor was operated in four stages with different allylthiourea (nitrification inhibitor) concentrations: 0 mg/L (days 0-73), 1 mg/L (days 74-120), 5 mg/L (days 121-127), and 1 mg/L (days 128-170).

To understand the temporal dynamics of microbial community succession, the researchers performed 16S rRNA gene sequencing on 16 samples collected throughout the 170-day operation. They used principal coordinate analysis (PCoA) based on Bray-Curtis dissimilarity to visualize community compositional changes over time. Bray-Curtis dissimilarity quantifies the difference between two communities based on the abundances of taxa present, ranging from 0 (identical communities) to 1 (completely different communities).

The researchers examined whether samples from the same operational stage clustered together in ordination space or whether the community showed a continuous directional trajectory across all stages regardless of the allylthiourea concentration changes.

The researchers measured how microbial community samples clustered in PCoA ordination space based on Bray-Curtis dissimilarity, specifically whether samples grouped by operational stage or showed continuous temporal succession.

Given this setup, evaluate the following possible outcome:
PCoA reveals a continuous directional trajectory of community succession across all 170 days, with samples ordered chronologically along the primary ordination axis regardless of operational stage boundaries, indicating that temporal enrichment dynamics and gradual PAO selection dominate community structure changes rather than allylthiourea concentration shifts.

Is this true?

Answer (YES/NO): NO